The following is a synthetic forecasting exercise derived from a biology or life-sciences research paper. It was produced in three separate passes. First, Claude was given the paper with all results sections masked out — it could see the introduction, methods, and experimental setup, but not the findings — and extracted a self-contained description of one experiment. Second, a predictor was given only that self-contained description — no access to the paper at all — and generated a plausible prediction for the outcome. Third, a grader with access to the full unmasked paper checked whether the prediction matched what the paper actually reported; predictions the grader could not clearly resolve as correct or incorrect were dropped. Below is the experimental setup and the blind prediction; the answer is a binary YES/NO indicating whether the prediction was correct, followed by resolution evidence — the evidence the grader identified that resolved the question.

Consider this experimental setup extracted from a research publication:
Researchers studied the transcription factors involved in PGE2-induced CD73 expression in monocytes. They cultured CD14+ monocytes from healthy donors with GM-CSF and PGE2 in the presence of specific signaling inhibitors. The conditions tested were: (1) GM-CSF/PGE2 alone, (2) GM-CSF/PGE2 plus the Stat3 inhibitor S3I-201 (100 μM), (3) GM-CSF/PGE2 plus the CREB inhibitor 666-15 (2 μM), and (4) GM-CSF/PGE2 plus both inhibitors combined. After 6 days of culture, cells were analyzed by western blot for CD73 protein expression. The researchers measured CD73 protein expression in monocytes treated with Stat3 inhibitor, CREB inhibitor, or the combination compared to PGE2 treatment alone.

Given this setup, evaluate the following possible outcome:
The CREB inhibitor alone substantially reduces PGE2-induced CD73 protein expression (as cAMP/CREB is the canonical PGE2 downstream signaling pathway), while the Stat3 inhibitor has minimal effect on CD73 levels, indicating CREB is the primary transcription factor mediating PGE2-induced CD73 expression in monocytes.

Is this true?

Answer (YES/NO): NO